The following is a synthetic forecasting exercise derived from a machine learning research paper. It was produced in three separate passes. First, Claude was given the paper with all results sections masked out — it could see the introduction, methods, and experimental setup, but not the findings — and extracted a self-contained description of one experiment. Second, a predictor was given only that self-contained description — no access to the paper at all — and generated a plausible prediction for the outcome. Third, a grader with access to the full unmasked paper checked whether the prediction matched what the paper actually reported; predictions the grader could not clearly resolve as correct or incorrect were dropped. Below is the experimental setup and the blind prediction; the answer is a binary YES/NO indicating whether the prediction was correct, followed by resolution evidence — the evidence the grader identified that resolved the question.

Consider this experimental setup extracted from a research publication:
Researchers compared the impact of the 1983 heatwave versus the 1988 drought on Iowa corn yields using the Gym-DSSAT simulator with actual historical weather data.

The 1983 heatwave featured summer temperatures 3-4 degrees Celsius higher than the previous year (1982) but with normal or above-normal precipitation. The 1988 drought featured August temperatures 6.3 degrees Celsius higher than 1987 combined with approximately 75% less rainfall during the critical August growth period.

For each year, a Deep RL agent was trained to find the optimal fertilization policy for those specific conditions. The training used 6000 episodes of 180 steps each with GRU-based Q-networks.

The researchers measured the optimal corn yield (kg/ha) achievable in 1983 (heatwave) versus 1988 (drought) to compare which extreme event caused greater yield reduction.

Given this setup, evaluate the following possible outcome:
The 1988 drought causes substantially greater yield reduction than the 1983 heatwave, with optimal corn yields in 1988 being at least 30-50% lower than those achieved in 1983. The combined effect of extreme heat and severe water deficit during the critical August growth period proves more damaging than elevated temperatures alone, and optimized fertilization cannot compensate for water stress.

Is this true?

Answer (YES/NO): YES